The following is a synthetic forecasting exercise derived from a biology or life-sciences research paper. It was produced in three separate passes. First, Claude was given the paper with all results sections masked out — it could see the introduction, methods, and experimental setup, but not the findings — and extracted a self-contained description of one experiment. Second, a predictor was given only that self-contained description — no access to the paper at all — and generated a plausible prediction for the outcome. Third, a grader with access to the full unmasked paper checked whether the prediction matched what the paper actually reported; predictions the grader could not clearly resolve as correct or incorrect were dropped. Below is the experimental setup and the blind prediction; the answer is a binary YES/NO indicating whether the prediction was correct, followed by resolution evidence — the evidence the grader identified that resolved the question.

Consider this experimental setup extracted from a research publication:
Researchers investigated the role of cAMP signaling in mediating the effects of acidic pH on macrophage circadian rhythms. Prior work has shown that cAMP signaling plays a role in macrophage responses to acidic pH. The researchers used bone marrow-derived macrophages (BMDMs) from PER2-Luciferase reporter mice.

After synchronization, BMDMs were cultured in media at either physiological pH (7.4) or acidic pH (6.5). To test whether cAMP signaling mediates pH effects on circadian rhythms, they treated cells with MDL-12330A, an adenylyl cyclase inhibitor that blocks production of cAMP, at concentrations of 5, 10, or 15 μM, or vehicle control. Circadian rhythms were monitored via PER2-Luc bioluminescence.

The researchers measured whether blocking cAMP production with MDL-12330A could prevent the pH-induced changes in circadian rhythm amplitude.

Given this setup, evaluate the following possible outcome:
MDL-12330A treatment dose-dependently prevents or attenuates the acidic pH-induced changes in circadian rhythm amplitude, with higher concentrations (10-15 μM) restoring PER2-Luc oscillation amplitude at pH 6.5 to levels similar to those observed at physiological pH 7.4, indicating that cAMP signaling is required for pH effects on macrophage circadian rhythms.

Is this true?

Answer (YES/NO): NO